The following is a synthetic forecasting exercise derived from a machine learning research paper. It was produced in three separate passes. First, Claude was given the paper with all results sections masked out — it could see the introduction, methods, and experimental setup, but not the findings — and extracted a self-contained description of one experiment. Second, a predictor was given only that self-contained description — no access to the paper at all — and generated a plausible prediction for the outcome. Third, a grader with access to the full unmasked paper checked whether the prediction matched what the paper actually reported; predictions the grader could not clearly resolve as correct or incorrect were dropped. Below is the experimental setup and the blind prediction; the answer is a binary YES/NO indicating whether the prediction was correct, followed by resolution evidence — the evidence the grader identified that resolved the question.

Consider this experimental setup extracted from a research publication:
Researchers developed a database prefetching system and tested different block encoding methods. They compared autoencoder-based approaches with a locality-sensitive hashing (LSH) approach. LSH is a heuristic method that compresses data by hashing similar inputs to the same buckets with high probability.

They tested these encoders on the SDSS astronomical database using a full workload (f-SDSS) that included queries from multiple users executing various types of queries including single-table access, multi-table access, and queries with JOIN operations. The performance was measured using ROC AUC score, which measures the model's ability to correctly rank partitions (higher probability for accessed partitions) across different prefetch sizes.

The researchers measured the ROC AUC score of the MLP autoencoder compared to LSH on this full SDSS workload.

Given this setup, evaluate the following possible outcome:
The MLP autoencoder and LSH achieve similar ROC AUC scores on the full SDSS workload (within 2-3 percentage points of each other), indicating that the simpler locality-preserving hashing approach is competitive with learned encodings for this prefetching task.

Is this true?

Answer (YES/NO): NO